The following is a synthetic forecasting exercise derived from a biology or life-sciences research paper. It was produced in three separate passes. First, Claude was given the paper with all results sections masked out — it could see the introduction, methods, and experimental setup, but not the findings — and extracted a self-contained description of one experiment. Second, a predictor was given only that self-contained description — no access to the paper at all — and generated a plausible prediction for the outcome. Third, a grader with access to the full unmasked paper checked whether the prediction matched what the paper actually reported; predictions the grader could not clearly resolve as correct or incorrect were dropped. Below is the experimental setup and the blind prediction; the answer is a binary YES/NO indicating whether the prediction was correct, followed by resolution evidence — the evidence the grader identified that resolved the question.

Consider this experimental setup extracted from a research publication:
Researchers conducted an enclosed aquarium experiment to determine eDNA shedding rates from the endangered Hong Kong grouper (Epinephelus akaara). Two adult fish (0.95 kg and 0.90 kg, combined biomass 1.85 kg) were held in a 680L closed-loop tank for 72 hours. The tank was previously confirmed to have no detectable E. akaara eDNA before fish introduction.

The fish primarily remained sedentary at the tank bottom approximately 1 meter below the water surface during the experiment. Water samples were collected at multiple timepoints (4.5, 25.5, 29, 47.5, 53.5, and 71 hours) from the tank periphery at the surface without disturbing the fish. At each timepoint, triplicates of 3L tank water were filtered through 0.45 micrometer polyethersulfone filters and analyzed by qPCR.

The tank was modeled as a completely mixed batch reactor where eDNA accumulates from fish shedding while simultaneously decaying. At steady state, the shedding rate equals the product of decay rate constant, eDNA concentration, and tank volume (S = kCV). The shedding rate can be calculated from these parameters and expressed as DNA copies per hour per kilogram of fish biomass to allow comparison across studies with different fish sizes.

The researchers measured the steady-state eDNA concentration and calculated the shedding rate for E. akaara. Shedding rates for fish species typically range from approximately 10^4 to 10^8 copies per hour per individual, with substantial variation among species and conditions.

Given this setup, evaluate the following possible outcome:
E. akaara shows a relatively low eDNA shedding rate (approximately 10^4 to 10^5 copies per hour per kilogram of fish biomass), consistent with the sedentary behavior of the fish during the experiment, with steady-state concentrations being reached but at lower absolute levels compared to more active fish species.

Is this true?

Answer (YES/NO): NO